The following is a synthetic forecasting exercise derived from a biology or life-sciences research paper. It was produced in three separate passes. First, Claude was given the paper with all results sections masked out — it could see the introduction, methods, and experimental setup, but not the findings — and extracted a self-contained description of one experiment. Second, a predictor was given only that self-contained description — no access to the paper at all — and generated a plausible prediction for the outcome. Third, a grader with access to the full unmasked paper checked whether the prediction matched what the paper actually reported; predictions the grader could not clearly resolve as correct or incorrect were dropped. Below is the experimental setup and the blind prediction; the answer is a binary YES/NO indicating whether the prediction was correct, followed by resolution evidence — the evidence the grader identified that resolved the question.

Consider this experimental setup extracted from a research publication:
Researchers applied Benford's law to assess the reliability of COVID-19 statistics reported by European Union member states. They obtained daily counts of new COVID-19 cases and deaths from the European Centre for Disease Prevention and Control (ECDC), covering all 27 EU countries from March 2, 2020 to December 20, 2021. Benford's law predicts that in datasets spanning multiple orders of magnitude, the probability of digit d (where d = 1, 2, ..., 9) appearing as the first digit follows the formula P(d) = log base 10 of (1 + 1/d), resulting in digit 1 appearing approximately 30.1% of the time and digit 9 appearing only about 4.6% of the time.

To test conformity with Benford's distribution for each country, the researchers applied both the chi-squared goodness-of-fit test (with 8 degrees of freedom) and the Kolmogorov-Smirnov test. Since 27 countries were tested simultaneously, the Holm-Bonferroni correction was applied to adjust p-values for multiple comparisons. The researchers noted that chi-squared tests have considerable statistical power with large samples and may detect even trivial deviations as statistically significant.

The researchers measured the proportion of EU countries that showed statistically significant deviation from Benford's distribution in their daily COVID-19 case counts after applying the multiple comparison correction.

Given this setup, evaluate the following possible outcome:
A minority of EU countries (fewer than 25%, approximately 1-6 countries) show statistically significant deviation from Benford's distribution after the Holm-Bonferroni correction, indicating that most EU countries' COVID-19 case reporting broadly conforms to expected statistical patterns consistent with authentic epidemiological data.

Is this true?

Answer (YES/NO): NO